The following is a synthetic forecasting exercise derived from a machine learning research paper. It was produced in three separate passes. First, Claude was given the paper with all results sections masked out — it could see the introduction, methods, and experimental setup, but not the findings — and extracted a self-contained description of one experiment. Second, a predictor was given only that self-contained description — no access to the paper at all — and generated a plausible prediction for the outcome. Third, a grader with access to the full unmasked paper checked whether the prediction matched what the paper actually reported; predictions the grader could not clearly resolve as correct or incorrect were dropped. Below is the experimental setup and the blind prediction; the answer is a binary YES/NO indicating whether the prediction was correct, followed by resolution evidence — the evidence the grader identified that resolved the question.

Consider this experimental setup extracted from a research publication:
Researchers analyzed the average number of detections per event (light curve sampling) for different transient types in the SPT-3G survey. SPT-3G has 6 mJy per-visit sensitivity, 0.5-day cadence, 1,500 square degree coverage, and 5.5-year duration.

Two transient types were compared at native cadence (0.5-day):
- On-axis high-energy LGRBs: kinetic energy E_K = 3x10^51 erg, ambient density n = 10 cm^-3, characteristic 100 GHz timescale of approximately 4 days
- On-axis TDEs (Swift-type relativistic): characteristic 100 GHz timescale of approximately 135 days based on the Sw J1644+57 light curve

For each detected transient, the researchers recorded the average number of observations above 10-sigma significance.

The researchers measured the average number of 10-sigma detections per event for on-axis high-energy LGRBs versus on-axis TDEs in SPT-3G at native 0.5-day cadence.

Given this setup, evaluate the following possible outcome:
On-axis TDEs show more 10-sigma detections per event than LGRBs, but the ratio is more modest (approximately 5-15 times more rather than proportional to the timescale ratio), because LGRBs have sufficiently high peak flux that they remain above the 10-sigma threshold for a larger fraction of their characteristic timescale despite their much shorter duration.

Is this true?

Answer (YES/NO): NO